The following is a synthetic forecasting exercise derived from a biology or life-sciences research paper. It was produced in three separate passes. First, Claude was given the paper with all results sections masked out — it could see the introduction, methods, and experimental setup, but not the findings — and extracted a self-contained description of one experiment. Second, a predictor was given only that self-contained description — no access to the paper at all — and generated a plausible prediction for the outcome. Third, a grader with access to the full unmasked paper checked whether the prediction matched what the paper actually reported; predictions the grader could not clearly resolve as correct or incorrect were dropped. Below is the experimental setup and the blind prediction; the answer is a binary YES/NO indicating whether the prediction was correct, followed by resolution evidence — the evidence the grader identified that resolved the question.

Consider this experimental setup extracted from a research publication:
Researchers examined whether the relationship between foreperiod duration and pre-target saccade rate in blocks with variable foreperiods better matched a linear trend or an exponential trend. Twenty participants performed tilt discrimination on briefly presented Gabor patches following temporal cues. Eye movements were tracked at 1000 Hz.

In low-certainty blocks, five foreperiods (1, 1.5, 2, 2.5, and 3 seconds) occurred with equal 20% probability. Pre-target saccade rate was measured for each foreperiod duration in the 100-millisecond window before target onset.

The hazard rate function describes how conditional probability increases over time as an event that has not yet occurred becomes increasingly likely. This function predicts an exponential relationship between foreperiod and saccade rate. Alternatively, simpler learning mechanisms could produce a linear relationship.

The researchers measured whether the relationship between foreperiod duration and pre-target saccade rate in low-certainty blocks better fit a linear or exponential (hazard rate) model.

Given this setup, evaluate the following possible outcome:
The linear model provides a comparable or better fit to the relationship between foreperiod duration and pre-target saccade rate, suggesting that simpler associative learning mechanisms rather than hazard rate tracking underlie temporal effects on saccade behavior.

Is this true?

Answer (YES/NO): YES